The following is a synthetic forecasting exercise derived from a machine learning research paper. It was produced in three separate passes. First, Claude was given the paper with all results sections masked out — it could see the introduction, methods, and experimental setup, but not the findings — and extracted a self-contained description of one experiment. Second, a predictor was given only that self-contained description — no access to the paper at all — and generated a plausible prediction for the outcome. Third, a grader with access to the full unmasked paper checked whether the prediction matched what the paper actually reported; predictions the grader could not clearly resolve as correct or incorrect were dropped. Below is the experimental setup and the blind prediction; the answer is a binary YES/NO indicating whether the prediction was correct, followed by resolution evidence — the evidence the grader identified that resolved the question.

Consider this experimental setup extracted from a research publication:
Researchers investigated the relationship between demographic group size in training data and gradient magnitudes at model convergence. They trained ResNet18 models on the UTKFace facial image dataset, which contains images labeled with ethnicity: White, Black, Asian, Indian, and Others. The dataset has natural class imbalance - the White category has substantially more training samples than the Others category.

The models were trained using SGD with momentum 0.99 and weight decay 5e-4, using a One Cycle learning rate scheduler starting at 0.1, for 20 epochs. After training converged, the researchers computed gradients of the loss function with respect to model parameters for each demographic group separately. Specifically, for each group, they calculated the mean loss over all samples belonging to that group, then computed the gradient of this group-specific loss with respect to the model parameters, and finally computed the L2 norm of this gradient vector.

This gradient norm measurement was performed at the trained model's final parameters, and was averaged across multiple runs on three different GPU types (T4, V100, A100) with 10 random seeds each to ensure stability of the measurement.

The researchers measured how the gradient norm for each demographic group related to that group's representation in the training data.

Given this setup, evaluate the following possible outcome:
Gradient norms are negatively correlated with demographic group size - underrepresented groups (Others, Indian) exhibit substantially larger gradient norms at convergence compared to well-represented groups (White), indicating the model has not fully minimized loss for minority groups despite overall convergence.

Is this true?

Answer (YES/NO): YES